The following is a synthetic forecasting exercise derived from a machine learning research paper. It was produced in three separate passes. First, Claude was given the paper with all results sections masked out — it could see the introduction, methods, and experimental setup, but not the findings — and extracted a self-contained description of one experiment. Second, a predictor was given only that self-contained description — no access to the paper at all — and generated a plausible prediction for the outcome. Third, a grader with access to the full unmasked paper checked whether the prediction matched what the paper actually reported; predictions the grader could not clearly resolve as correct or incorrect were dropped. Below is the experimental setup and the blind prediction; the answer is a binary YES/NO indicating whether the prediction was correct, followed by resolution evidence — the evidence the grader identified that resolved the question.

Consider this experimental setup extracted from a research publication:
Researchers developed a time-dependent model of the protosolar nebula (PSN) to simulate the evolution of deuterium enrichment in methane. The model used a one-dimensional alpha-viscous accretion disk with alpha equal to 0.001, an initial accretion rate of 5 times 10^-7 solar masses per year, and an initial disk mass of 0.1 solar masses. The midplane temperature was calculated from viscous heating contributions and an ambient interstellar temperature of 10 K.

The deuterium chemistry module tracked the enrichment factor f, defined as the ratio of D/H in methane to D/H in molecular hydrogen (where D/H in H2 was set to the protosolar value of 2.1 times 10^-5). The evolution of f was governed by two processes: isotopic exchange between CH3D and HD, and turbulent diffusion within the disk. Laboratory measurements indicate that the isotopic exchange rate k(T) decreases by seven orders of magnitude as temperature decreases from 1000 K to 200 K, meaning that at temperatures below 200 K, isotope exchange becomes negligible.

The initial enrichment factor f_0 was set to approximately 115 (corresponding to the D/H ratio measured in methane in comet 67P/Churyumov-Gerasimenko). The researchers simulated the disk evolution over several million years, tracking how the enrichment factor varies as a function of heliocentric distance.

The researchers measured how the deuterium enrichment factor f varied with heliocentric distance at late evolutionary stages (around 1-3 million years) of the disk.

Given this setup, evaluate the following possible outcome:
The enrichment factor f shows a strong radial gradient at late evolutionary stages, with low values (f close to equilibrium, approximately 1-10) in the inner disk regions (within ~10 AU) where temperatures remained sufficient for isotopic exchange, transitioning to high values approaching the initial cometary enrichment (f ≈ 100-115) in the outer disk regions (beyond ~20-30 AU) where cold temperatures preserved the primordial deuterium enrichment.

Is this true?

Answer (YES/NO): NO